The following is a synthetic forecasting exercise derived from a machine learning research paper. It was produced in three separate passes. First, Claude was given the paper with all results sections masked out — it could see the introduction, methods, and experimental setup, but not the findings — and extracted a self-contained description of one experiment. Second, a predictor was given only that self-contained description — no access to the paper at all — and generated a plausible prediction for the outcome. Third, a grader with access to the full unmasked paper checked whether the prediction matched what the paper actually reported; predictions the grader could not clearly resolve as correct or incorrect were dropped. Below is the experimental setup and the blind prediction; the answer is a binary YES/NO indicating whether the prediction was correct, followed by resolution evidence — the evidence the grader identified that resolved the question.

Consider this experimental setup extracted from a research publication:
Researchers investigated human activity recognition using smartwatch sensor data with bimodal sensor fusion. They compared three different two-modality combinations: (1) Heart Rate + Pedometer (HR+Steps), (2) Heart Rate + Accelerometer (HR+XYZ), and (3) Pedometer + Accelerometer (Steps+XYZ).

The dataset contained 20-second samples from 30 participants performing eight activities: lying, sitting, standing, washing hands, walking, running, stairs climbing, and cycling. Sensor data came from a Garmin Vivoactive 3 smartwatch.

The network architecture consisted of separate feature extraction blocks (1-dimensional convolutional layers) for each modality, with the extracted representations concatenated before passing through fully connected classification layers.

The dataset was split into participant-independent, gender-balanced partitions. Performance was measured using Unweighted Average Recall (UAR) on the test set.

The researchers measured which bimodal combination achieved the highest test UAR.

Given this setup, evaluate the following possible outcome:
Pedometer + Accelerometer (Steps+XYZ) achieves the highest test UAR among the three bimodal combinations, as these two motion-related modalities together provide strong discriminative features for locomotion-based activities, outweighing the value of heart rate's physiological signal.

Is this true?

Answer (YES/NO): YES